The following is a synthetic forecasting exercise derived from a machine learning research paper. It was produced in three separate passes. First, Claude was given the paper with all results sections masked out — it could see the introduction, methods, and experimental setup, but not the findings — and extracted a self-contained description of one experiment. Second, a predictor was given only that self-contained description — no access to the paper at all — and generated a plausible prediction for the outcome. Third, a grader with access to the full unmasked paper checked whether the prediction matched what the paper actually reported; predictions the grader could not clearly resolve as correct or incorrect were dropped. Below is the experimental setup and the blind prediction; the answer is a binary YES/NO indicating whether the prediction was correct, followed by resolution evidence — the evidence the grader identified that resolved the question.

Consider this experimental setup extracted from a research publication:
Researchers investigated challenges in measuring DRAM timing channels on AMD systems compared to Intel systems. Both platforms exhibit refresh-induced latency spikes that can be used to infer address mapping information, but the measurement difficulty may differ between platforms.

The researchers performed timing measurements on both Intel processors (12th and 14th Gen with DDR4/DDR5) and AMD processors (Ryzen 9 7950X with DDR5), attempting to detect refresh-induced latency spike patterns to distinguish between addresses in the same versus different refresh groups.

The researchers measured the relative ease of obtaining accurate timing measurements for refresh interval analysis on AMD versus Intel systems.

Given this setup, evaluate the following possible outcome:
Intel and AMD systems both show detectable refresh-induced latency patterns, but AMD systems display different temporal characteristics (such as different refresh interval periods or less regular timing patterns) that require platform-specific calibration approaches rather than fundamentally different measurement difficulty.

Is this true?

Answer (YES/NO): NO